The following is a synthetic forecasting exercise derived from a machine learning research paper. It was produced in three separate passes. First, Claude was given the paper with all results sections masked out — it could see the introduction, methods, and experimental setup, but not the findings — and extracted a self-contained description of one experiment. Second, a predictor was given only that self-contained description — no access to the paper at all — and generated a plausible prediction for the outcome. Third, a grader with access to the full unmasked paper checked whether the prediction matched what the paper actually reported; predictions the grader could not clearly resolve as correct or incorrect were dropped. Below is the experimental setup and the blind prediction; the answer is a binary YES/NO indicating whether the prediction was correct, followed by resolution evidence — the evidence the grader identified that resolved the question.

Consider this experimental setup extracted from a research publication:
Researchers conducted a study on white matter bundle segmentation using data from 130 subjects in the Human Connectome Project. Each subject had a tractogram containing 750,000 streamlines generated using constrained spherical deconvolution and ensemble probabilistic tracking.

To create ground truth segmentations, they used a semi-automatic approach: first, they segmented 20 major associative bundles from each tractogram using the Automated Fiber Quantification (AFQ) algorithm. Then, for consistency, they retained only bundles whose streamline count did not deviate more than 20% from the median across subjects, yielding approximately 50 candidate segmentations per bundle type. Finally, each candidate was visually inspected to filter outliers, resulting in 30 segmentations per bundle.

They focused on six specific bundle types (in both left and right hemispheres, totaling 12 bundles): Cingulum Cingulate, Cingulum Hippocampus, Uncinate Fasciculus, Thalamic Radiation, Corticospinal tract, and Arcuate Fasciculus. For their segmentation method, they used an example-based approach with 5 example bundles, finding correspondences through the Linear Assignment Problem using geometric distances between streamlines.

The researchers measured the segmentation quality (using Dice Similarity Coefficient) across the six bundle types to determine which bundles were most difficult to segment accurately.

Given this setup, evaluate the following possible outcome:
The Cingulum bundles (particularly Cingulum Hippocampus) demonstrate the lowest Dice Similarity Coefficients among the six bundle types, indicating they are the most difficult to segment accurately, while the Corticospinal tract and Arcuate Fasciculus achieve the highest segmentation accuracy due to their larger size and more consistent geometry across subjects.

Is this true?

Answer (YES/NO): NO